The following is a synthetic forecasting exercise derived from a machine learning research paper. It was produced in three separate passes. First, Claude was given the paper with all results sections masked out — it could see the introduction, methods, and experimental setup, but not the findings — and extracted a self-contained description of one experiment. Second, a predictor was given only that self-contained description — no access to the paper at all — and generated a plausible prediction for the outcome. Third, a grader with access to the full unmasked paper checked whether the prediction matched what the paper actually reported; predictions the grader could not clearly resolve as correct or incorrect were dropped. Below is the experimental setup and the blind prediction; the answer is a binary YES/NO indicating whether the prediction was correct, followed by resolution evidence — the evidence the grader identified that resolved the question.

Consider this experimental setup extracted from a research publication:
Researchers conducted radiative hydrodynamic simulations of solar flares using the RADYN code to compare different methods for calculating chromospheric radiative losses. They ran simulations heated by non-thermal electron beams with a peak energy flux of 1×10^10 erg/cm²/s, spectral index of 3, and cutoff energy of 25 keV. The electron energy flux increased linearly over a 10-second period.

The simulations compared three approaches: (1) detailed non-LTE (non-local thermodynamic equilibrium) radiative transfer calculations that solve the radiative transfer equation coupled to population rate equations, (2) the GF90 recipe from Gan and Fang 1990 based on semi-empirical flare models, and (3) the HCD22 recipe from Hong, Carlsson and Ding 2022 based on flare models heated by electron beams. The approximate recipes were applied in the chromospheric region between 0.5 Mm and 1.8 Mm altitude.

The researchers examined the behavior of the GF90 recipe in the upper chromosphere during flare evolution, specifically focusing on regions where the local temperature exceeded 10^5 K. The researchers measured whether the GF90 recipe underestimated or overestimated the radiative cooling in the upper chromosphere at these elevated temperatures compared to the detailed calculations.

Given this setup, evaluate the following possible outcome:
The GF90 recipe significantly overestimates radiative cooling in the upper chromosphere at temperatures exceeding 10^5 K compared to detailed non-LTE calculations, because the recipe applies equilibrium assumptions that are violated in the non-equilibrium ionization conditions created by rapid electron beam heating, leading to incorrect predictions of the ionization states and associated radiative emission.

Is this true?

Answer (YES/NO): YES